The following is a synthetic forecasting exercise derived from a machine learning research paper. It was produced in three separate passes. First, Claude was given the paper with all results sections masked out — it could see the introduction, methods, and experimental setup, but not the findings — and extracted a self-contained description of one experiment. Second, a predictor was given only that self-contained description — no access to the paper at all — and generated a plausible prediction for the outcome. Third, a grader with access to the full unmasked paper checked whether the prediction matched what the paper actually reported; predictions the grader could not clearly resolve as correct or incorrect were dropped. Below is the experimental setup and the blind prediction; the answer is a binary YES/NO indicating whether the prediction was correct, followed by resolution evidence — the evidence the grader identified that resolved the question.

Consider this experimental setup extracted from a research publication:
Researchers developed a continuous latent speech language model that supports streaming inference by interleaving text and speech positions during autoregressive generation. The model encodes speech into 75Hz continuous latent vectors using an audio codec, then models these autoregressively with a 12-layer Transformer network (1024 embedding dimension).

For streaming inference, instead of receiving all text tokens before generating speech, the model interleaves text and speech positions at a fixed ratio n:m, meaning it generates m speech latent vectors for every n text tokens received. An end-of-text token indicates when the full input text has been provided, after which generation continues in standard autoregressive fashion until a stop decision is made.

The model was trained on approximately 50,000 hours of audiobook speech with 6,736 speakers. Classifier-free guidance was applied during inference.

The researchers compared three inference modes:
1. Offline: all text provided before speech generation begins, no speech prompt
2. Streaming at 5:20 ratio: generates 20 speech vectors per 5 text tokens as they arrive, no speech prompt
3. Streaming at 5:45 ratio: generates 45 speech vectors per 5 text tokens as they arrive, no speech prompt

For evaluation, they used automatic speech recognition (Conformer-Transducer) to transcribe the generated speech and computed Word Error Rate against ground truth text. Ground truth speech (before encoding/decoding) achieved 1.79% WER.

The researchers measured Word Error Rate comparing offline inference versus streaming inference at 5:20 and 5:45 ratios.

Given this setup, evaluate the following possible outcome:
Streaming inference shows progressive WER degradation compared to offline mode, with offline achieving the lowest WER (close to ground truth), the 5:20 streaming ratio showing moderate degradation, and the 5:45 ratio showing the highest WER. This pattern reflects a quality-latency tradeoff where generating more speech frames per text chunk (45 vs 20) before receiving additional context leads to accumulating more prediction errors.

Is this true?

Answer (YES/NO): NO